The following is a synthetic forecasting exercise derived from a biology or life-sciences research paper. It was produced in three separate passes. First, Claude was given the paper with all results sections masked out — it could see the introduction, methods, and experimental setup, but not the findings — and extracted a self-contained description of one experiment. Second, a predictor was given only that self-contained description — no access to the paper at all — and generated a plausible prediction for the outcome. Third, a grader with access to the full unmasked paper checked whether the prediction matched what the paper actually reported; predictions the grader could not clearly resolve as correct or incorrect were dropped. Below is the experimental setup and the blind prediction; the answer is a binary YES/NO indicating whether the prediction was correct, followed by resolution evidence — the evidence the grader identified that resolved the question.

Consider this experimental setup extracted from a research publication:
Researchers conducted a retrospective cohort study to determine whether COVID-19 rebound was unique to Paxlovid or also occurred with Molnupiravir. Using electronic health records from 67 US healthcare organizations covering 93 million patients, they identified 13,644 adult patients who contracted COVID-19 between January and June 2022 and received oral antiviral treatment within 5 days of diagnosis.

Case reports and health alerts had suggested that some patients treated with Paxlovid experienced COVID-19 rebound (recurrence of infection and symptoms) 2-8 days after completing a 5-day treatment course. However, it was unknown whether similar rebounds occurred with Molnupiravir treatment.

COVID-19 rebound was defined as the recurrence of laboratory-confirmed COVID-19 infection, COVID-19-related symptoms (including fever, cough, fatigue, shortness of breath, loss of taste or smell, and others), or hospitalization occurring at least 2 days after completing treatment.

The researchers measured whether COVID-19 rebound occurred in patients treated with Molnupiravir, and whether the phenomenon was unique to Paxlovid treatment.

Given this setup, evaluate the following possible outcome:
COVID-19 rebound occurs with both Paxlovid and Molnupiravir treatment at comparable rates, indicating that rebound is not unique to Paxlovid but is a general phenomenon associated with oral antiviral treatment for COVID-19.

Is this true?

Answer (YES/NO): YES